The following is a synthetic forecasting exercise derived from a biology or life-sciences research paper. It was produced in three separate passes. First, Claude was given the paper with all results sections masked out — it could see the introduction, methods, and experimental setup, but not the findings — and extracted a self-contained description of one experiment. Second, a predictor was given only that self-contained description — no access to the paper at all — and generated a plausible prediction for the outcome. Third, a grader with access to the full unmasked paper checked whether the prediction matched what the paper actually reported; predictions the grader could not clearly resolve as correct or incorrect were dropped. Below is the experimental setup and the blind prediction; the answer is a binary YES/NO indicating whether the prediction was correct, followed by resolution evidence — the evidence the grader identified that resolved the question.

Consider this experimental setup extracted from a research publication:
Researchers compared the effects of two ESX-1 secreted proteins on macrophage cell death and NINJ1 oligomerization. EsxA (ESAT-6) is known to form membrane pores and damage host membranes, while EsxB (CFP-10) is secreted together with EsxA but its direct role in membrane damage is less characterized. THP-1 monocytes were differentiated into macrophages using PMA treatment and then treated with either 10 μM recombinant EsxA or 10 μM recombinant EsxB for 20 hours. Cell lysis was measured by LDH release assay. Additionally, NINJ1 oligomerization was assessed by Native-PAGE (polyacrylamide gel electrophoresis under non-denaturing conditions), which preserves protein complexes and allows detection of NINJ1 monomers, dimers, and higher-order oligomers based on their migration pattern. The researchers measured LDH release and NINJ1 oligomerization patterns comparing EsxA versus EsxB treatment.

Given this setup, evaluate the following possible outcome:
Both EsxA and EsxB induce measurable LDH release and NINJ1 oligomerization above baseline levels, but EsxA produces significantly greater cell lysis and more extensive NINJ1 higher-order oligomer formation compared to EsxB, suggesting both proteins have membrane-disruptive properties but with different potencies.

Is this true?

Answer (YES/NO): NO